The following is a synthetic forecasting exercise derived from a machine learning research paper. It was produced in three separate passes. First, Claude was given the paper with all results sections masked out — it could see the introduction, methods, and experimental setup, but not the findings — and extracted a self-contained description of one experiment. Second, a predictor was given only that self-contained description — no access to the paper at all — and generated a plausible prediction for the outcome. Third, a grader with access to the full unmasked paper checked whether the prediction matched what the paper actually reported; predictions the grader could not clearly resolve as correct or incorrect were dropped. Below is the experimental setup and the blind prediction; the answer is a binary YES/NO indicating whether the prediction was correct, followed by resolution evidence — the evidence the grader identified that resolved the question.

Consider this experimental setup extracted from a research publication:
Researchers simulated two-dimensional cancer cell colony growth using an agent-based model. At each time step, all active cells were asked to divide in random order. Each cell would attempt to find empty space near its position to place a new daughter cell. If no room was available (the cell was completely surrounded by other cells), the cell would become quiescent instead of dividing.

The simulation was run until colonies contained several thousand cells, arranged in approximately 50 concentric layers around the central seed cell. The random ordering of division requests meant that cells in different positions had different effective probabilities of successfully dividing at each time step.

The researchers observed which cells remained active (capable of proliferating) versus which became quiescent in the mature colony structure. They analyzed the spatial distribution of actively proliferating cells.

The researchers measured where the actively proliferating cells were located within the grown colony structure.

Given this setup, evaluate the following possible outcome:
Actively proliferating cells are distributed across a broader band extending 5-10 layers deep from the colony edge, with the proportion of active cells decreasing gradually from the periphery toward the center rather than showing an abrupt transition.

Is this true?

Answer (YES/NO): NO